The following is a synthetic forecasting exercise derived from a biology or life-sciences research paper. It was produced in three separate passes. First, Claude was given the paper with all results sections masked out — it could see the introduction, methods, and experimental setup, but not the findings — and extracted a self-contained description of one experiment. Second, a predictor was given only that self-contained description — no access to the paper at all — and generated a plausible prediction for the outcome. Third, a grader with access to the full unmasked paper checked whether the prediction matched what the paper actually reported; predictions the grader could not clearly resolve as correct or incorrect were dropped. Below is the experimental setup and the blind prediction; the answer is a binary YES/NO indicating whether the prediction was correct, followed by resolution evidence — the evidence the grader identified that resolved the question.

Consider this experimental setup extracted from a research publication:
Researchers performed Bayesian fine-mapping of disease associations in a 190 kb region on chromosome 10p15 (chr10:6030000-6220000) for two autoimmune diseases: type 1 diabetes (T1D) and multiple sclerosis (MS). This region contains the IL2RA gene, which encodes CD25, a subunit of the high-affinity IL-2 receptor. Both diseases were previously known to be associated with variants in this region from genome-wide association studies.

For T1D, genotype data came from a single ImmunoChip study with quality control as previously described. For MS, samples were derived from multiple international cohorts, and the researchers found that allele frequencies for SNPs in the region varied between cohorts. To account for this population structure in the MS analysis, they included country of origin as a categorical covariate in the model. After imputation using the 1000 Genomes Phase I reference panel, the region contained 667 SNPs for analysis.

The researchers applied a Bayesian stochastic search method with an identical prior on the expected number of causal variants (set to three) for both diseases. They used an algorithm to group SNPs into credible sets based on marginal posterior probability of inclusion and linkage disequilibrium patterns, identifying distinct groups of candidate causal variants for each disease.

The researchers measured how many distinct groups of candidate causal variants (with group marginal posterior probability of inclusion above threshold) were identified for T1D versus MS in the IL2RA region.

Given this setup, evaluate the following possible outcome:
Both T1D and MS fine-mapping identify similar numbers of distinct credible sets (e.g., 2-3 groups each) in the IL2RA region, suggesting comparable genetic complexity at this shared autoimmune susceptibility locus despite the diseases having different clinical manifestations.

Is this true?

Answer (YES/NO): NO